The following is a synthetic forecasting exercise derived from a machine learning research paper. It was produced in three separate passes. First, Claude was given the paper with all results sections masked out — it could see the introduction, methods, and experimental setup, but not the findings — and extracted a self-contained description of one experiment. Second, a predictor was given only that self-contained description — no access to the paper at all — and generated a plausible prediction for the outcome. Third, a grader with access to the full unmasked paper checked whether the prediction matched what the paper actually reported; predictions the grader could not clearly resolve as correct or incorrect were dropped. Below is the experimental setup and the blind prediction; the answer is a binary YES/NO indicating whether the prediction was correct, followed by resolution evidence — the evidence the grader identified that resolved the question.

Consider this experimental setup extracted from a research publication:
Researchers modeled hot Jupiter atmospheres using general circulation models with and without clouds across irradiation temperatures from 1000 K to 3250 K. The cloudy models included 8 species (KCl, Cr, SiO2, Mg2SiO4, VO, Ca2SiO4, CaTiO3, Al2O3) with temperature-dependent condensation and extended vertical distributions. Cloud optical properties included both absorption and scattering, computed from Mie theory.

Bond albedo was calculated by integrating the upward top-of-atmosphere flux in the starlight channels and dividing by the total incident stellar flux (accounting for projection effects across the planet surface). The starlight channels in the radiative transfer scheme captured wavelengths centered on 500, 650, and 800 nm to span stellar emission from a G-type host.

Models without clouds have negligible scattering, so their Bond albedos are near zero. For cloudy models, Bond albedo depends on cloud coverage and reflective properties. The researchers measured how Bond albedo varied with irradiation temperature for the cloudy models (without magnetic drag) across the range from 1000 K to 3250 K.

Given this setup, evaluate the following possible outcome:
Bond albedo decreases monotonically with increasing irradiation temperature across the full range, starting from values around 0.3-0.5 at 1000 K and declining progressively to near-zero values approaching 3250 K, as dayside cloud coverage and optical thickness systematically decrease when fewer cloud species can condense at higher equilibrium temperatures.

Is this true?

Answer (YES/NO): NO